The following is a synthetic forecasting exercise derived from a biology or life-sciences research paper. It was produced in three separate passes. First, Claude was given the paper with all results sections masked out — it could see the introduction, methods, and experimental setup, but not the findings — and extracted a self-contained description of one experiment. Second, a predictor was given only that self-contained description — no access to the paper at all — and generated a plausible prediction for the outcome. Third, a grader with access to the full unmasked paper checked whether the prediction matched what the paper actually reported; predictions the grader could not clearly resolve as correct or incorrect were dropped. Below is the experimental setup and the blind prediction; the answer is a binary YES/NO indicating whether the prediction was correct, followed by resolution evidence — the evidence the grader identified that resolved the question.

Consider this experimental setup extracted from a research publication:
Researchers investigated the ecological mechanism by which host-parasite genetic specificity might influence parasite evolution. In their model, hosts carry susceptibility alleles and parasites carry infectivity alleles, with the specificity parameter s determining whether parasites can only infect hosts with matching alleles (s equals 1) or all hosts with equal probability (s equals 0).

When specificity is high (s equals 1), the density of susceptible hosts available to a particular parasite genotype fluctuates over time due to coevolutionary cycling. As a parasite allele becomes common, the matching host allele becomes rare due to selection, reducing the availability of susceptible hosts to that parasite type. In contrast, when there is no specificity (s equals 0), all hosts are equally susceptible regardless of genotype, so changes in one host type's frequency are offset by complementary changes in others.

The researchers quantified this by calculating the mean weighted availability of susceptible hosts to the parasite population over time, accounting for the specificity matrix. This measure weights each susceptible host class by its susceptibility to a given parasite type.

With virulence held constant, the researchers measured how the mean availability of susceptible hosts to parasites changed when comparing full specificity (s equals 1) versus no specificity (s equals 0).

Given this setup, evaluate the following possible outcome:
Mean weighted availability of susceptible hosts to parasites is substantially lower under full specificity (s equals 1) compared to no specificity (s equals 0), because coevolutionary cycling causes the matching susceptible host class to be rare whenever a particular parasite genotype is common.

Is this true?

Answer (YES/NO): NO